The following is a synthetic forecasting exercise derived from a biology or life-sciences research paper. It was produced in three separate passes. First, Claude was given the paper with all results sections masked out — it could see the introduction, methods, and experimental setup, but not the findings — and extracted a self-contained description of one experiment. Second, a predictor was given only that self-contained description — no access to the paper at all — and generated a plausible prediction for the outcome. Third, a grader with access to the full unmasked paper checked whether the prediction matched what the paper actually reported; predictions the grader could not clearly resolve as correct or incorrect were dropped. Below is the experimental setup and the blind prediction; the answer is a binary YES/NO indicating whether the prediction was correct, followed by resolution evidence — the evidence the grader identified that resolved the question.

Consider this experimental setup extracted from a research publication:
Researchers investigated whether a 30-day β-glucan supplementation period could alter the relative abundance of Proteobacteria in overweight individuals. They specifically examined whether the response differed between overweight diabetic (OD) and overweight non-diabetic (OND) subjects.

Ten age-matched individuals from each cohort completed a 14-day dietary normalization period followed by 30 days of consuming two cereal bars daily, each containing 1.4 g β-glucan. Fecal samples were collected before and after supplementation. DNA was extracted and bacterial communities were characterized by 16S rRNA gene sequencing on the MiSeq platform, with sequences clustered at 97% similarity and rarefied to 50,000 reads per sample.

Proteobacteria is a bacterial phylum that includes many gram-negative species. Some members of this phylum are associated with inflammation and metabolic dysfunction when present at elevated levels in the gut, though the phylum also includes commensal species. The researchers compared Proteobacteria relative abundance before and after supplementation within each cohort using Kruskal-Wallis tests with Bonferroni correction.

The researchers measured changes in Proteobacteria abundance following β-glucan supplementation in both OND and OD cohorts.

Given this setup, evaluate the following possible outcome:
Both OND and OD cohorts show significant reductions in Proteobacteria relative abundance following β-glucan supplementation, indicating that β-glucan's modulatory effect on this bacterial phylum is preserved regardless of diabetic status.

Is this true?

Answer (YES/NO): NO